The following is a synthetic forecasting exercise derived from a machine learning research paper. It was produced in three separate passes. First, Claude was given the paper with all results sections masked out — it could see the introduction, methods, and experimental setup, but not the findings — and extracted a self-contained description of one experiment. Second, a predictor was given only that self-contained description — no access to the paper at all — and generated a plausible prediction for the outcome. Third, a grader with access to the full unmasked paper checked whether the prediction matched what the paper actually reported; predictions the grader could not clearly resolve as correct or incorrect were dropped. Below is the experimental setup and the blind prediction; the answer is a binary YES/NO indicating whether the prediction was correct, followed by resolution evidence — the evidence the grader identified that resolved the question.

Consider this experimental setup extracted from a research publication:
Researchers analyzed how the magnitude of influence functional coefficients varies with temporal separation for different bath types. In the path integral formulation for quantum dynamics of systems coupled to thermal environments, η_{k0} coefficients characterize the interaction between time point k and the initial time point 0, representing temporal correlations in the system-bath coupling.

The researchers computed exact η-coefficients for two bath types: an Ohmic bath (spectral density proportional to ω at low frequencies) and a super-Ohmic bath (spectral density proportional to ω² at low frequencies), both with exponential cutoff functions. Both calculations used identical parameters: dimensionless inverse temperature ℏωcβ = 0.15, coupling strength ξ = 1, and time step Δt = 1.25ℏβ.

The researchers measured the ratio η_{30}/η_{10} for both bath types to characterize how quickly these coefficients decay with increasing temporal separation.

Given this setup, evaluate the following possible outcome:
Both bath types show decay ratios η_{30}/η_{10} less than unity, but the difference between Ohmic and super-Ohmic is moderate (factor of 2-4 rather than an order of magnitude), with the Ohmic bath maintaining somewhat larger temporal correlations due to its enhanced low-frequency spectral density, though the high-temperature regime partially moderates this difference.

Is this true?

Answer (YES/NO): NO